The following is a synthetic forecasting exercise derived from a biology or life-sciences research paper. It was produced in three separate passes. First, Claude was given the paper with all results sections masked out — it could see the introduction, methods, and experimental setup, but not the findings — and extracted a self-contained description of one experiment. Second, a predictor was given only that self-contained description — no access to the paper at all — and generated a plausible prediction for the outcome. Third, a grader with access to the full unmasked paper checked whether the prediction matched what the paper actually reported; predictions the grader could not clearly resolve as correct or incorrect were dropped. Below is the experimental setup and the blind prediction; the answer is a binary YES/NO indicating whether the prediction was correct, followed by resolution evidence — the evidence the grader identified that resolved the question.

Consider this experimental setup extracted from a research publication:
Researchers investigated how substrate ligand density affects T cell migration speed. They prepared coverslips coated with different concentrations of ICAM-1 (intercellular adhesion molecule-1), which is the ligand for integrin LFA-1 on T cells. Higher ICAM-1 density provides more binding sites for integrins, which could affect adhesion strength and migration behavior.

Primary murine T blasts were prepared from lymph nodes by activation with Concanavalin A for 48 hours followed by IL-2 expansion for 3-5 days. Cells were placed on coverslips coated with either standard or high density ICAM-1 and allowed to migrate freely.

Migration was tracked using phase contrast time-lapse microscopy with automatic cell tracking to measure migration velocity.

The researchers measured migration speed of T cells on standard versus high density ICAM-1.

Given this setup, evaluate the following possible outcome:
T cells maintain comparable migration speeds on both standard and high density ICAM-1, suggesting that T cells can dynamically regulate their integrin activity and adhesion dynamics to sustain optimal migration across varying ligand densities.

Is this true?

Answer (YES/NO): NO